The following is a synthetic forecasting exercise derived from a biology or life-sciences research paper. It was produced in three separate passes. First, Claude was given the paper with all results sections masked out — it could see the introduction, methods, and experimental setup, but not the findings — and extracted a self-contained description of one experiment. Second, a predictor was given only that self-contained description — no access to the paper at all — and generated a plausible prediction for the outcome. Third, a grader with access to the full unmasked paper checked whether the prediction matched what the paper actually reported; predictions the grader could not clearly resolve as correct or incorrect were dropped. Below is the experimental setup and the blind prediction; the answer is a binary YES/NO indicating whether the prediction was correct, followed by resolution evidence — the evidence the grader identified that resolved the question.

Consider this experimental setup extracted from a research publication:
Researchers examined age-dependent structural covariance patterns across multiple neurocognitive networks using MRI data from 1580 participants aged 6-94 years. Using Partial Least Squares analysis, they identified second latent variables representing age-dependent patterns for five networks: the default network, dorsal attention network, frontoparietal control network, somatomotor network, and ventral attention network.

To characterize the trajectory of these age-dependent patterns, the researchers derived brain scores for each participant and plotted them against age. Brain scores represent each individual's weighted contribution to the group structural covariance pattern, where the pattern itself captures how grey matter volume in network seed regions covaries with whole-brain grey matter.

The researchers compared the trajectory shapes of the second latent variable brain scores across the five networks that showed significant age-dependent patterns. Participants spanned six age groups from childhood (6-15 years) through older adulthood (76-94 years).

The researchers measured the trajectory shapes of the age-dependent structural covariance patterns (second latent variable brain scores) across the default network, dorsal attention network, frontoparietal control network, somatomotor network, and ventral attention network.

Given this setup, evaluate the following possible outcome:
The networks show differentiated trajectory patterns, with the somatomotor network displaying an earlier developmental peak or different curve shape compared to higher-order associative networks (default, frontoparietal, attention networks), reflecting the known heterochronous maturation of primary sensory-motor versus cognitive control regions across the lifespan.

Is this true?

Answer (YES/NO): NO